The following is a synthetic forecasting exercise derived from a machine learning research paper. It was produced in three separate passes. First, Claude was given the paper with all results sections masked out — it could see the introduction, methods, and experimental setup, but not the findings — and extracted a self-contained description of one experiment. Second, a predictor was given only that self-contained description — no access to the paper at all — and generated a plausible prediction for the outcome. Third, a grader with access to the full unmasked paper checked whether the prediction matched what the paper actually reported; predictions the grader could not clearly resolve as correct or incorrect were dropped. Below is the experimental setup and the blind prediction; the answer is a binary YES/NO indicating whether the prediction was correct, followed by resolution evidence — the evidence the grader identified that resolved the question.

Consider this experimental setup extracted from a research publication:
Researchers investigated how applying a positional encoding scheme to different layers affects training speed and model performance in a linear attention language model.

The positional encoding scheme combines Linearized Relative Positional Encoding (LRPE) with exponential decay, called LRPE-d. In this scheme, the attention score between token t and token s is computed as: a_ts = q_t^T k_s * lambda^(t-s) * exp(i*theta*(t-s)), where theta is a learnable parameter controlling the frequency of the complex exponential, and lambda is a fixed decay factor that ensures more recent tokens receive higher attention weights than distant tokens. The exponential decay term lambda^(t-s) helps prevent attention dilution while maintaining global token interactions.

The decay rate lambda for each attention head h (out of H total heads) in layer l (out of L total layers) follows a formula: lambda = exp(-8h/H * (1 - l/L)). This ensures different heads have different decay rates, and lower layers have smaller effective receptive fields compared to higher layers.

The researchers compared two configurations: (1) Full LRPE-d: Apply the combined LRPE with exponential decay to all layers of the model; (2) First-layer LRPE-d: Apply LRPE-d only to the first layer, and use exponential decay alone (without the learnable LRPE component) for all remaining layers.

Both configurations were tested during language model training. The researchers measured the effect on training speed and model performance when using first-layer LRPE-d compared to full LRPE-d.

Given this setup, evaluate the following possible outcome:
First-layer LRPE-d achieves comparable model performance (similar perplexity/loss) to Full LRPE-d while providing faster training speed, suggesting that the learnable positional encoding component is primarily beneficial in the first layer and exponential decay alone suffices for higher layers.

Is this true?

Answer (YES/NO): YES